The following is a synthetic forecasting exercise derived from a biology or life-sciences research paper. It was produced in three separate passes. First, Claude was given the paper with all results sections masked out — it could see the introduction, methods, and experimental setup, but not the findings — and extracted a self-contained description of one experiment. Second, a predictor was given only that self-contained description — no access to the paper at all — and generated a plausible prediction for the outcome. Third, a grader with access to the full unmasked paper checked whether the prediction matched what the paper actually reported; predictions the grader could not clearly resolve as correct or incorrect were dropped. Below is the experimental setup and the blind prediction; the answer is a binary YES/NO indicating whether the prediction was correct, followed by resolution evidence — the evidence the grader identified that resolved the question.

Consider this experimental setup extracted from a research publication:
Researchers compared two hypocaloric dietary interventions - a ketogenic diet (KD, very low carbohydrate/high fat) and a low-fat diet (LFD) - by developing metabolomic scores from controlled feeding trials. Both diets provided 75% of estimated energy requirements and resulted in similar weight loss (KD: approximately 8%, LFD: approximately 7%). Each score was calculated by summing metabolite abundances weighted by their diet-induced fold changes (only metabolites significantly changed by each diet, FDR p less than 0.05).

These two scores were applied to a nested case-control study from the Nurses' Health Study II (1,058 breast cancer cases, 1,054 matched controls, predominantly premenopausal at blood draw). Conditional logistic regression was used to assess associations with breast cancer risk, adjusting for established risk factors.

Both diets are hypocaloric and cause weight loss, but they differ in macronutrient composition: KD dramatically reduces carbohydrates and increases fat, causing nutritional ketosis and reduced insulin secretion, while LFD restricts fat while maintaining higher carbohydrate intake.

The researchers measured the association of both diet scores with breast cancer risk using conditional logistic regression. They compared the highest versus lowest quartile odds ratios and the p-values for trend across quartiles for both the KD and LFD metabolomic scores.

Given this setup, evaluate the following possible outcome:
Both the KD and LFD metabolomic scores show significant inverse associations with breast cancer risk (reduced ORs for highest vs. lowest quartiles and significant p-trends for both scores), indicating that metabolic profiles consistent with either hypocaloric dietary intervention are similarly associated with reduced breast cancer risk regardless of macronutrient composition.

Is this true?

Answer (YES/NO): NO